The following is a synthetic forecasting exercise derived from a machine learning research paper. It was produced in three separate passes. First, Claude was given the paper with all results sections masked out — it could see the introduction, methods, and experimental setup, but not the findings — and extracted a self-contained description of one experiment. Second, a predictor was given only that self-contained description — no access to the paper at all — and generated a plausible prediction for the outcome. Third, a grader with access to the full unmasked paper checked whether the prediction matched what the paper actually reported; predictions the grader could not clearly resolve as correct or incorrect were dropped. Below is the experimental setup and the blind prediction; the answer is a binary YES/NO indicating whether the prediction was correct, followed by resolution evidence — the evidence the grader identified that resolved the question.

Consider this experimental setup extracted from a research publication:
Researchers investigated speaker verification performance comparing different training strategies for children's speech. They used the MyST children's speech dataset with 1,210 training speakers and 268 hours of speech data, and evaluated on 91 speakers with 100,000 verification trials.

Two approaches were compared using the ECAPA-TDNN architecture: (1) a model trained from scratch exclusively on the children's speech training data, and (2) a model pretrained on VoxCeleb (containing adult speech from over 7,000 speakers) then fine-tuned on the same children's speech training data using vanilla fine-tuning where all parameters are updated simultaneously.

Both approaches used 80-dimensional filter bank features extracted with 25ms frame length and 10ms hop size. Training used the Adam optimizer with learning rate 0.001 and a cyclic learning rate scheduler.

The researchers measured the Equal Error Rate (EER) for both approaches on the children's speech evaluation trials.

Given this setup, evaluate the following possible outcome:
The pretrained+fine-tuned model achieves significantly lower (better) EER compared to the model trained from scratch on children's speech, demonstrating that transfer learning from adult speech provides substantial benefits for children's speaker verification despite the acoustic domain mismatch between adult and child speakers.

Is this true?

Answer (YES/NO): YES